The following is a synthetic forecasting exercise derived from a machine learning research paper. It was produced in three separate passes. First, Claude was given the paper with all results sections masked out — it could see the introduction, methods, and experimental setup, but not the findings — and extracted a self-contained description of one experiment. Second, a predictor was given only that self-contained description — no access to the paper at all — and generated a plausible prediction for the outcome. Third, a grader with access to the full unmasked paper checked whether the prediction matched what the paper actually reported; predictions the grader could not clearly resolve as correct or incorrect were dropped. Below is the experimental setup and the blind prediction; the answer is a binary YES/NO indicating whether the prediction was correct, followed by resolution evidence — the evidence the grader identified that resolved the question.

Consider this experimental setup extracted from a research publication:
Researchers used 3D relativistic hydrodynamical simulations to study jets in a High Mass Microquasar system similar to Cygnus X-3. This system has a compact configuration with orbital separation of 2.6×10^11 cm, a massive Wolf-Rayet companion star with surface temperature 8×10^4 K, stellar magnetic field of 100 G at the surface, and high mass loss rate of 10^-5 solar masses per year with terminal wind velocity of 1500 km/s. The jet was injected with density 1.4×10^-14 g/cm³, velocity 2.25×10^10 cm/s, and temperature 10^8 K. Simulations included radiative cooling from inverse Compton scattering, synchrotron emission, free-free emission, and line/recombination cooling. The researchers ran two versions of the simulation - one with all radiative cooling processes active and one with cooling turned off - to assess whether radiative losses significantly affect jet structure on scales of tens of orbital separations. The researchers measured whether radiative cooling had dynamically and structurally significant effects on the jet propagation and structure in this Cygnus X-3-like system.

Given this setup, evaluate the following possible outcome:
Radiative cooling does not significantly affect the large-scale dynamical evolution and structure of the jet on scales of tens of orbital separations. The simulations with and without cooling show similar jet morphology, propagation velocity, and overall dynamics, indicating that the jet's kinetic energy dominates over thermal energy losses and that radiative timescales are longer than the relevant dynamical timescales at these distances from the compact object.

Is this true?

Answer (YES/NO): NO